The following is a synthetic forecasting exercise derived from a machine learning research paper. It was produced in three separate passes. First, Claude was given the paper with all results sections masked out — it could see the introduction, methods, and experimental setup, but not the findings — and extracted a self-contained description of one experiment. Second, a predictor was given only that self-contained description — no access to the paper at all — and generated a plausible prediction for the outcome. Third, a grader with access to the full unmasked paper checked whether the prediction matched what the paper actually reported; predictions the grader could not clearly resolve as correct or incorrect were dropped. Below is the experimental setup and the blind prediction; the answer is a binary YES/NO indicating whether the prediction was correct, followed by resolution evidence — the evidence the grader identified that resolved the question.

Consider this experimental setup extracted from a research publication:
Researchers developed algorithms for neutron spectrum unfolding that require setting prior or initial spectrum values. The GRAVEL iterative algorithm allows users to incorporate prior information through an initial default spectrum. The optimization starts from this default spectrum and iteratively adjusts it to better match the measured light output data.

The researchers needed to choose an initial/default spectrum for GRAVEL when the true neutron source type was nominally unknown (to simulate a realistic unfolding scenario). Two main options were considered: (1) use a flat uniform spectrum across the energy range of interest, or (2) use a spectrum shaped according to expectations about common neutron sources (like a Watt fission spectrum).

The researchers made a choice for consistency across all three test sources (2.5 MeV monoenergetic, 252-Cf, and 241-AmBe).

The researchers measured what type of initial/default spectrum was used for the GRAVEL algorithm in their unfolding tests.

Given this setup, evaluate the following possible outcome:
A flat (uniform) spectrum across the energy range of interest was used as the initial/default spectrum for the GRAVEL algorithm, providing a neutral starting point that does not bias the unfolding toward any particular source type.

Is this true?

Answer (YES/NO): YES